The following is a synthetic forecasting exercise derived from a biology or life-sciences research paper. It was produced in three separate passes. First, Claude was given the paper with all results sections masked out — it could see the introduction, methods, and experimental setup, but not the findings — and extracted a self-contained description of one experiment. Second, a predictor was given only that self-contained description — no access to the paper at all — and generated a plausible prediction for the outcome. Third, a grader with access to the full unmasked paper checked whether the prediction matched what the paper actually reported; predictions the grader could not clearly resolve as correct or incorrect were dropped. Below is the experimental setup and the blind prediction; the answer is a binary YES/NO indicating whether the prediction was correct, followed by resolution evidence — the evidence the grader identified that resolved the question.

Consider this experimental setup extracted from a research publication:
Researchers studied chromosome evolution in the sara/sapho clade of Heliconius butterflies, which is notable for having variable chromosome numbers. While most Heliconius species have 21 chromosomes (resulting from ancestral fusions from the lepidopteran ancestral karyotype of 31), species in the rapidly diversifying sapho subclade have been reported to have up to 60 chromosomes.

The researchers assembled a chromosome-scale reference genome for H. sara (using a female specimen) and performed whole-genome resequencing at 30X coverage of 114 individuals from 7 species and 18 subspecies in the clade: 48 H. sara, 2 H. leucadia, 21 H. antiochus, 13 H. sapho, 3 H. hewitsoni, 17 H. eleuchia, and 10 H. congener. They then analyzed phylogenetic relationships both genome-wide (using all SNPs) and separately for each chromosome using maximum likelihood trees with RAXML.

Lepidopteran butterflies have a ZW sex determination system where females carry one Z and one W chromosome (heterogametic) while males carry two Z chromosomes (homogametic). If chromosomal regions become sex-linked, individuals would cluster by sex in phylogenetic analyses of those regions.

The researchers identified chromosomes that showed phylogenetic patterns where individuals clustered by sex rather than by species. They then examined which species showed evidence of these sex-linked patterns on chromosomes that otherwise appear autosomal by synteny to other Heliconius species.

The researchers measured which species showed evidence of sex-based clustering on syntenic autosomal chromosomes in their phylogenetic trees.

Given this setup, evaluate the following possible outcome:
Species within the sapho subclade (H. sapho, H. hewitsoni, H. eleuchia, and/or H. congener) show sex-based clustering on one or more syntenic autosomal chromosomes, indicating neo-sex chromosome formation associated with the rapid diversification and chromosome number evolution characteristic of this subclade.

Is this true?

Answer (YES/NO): YES